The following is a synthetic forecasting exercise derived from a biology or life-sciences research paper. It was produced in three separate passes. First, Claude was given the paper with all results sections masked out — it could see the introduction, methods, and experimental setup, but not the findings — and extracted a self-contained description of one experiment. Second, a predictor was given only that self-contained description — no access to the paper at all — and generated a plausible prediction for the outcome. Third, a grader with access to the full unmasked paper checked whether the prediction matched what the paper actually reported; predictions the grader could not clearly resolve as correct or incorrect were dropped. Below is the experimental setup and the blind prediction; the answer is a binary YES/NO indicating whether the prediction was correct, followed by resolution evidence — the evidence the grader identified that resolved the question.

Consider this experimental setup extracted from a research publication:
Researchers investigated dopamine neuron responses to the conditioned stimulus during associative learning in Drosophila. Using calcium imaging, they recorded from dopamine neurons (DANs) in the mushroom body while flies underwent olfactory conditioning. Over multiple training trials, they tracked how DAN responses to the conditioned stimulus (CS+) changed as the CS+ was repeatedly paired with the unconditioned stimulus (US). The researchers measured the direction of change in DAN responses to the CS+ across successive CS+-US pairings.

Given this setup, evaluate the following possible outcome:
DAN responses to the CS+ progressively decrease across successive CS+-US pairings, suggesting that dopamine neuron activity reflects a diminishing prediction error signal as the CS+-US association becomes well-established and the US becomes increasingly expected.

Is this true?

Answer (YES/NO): NO